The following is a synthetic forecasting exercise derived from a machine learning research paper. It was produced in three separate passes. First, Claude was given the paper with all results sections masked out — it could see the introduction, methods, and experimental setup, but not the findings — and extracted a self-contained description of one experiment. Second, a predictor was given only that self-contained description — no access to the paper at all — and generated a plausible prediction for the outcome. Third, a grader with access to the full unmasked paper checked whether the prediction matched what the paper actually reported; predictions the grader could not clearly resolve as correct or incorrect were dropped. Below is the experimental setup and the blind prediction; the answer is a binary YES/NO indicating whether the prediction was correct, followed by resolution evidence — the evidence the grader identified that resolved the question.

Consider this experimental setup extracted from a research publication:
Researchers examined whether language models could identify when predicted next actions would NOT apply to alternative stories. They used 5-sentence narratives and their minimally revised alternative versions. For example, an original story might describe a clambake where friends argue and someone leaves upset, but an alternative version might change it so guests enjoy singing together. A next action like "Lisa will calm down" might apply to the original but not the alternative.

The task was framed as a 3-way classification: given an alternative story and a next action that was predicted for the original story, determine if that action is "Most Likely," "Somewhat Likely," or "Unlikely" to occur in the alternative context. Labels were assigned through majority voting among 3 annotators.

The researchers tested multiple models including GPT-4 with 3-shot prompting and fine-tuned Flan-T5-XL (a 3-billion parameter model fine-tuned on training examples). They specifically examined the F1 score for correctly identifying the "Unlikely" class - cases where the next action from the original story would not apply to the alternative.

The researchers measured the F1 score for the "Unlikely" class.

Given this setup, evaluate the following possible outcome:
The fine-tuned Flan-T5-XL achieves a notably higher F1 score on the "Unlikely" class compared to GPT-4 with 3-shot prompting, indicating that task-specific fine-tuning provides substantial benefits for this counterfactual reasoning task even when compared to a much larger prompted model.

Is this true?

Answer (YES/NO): YES